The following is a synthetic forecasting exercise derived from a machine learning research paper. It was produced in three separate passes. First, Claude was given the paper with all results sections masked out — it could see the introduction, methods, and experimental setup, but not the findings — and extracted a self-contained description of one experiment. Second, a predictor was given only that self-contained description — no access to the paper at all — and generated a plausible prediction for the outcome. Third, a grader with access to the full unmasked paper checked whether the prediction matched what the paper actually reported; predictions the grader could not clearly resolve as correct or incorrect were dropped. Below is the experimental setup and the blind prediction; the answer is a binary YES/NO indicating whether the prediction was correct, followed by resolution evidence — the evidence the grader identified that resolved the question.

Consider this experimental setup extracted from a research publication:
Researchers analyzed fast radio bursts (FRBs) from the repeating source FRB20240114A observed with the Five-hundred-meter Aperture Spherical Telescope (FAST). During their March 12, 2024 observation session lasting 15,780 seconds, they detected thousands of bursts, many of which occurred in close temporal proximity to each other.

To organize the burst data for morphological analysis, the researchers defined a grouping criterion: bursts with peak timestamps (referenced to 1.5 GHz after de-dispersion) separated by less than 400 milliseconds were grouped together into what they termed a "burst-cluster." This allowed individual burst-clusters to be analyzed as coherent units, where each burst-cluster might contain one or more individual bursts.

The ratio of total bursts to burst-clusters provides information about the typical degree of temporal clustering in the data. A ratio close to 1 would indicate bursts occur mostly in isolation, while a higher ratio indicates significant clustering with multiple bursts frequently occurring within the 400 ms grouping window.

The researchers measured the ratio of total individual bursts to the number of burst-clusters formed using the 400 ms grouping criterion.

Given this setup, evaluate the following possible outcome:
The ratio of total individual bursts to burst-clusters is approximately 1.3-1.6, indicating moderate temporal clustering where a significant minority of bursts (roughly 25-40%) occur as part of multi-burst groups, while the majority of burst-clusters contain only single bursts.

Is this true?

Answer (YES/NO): YES